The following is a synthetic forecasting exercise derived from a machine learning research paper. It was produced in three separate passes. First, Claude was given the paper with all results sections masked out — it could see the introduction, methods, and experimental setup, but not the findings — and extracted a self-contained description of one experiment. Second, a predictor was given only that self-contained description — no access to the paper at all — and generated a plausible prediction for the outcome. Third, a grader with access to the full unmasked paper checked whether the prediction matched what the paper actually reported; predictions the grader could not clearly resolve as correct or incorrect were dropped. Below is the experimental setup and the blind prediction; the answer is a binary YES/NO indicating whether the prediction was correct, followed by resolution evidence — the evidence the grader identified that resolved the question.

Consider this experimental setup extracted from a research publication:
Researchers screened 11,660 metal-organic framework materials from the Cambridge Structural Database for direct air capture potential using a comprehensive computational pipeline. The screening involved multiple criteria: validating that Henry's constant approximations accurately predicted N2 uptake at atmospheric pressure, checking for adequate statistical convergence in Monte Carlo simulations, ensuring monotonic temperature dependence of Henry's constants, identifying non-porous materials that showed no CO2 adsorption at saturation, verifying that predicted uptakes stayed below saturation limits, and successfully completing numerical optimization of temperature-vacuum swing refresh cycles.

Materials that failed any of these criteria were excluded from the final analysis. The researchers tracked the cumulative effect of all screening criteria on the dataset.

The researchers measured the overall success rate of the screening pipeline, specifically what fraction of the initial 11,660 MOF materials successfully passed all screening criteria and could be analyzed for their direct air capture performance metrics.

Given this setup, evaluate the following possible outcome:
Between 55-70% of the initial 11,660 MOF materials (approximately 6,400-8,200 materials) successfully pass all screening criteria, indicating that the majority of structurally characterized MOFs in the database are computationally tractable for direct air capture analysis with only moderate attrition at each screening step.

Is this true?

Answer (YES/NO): NO